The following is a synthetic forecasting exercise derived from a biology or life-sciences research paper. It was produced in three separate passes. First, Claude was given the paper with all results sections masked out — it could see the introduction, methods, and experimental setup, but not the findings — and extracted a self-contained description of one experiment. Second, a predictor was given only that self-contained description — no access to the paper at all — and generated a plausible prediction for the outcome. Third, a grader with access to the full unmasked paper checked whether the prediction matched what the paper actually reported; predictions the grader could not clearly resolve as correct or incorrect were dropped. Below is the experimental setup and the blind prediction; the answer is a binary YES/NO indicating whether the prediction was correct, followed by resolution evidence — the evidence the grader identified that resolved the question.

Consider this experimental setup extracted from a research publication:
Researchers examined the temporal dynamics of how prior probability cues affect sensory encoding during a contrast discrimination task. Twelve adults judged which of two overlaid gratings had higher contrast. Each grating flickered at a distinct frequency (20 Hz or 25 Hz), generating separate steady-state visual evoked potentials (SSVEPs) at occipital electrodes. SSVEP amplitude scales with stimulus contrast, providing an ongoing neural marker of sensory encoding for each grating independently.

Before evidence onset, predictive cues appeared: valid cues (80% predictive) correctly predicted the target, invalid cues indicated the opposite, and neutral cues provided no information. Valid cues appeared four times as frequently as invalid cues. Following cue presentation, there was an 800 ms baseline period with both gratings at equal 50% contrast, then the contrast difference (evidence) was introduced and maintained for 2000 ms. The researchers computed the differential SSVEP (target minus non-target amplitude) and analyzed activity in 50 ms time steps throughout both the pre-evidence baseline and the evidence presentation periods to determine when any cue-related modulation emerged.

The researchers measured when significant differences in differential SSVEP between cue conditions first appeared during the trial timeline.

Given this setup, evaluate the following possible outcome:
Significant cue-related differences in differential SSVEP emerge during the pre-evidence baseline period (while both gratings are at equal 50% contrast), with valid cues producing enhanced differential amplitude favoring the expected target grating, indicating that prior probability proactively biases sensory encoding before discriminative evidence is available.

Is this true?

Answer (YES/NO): NO